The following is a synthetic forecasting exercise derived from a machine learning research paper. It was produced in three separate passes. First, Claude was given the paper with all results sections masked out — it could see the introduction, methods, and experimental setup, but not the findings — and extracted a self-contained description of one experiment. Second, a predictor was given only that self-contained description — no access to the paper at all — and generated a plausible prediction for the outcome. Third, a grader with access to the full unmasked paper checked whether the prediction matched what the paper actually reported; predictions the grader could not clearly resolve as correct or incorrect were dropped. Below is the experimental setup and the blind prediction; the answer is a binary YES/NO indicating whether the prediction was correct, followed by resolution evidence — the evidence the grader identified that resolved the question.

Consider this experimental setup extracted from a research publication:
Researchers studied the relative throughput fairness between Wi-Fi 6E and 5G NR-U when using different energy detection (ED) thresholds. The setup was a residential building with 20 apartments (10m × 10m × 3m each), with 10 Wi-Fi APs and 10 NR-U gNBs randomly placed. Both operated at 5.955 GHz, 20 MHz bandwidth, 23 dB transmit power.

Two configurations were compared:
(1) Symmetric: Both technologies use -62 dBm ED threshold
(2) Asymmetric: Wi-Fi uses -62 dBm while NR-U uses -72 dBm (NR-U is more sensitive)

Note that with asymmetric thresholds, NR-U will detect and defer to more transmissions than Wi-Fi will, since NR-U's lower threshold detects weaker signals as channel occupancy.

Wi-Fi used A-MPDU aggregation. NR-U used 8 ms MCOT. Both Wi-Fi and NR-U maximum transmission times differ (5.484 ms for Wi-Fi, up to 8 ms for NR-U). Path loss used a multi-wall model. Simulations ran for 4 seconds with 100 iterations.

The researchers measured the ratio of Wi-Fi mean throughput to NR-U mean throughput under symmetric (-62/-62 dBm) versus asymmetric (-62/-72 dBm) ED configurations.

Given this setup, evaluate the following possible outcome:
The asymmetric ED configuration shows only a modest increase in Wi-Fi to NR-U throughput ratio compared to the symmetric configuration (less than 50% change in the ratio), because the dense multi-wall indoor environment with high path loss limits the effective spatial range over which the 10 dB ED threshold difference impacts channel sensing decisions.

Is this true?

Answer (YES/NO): NO